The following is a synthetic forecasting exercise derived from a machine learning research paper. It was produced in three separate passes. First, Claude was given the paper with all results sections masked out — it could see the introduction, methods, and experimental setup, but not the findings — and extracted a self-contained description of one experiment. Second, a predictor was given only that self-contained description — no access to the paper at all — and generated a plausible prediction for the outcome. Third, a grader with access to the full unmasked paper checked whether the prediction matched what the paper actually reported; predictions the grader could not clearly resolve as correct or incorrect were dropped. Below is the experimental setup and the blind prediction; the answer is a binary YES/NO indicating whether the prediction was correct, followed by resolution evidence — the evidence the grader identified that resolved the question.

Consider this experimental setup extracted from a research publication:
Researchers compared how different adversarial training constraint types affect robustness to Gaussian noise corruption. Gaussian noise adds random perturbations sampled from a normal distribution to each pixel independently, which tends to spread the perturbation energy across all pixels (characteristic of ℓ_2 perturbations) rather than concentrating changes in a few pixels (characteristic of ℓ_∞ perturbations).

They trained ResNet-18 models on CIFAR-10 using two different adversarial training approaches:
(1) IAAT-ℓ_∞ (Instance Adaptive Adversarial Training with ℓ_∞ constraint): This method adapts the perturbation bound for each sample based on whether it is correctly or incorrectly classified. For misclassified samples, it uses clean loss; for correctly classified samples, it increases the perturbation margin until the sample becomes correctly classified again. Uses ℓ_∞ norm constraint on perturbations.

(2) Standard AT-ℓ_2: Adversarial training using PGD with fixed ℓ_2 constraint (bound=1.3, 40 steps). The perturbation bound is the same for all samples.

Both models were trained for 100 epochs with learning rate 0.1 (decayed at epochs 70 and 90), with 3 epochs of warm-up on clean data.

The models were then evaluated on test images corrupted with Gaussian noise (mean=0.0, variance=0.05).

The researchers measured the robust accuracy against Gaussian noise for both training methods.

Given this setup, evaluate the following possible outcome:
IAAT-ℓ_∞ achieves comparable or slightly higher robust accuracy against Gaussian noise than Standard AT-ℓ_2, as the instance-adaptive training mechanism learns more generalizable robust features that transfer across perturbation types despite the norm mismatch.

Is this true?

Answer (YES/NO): NO